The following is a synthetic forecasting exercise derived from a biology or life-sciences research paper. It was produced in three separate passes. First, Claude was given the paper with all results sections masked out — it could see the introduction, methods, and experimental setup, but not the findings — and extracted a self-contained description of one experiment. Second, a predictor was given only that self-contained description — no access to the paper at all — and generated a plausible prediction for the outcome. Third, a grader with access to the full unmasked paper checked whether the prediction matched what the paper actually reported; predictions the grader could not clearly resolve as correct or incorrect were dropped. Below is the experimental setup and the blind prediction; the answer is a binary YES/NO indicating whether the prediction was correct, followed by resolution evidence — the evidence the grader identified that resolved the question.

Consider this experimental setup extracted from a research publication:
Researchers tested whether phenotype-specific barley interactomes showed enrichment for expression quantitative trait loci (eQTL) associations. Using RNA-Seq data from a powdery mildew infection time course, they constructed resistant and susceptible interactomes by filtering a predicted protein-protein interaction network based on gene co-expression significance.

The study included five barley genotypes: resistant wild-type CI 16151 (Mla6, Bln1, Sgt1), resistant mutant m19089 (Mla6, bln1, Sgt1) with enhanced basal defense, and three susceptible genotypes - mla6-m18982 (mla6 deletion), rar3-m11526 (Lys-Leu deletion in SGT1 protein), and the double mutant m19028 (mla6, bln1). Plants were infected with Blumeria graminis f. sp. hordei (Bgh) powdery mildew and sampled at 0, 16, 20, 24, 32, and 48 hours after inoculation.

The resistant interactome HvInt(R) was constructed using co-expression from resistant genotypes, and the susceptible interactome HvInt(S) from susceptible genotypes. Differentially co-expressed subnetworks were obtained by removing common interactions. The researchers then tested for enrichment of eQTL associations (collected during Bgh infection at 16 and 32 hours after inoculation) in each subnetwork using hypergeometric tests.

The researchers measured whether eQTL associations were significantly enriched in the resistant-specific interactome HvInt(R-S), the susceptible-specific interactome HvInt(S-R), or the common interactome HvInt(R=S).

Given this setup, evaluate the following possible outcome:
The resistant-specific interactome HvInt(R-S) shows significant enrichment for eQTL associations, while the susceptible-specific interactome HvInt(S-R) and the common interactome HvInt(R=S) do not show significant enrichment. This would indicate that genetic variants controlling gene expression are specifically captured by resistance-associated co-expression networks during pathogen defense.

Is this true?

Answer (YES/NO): YES